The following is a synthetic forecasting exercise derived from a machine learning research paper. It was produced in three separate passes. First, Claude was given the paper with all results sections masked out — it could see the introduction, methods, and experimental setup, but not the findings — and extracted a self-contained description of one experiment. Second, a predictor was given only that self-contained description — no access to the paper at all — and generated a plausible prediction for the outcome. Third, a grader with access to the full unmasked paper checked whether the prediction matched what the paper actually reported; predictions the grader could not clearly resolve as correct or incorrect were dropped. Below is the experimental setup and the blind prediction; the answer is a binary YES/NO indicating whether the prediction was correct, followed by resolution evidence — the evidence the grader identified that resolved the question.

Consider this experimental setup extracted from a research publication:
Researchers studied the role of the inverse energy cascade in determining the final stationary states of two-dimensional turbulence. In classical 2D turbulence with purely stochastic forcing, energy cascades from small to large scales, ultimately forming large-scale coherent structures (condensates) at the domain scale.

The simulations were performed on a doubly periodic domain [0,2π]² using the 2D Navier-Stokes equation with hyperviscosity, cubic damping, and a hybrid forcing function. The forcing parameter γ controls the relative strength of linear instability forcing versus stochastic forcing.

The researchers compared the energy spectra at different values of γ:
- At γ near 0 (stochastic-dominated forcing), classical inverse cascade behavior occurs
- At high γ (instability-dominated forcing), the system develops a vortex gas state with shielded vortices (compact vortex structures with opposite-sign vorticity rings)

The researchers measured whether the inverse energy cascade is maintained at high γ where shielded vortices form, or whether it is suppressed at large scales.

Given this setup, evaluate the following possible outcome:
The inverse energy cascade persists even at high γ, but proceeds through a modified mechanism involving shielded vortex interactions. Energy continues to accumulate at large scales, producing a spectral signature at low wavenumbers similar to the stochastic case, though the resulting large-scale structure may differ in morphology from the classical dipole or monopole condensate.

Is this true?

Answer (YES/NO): NO